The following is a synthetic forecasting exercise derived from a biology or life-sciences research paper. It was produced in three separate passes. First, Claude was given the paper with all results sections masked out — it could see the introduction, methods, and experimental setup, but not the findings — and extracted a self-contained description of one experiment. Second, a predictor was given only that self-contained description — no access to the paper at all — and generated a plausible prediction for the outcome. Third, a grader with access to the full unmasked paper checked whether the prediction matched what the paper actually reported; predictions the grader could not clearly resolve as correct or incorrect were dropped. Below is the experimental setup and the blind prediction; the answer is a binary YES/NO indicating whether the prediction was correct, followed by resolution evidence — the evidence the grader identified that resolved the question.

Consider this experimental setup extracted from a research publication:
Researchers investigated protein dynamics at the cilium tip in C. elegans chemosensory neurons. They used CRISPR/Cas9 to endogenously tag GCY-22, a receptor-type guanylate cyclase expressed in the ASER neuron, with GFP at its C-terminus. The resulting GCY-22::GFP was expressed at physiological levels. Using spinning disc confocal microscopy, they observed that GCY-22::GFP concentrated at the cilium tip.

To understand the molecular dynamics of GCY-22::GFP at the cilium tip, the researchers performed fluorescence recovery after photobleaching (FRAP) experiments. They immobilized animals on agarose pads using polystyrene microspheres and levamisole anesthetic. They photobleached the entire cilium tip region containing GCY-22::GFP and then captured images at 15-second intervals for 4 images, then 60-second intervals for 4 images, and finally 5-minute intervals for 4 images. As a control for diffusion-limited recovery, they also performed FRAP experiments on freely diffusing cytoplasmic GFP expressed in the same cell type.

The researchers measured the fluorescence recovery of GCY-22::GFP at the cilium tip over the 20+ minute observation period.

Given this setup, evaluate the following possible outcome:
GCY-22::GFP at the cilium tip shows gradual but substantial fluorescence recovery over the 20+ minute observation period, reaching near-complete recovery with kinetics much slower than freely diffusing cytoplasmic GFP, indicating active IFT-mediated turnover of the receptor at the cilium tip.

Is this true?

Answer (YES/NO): NO